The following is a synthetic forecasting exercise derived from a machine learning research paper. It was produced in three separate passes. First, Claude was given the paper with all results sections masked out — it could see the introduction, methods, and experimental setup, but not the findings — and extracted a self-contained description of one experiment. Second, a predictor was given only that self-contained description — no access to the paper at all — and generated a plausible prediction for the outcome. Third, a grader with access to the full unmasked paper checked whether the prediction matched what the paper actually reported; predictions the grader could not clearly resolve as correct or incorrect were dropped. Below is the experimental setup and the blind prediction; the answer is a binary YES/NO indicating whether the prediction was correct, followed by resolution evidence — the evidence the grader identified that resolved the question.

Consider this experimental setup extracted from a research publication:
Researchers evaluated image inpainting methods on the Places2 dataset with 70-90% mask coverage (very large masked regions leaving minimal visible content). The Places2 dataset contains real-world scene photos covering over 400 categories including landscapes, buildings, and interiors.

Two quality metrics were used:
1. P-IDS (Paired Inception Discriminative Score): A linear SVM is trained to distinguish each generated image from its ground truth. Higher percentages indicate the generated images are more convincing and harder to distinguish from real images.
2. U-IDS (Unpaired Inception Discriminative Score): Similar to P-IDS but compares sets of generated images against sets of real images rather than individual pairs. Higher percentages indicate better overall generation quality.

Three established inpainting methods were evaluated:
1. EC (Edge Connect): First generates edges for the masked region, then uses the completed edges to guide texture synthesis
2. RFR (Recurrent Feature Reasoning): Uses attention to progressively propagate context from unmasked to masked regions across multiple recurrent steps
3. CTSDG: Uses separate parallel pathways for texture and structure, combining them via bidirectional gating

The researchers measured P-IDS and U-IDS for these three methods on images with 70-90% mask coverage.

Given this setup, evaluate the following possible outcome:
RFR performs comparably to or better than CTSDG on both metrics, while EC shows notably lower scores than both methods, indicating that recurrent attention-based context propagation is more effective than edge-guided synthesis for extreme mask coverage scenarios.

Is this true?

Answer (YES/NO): NO